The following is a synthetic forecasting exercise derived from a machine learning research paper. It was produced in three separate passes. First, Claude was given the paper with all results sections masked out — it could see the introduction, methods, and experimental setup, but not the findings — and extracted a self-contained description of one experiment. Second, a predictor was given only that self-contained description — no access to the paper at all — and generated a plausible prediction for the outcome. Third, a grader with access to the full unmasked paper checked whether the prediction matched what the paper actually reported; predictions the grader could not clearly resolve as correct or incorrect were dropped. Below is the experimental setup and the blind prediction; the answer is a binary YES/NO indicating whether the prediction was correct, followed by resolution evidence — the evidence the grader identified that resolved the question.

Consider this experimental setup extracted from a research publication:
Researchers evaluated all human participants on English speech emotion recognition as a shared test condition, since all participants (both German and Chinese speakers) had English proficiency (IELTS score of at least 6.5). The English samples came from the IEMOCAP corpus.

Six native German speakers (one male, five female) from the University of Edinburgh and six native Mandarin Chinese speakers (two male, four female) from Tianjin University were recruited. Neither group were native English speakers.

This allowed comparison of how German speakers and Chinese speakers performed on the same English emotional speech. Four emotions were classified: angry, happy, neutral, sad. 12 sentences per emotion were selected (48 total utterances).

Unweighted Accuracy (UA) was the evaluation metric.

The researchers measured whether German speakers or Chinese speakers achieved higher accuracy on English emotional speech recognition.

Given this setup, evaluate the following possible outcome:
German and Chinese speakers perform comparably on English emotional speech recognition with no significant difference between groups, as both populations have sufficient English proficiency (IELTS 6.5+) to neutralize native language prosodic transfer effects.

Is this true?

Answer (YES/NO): NO